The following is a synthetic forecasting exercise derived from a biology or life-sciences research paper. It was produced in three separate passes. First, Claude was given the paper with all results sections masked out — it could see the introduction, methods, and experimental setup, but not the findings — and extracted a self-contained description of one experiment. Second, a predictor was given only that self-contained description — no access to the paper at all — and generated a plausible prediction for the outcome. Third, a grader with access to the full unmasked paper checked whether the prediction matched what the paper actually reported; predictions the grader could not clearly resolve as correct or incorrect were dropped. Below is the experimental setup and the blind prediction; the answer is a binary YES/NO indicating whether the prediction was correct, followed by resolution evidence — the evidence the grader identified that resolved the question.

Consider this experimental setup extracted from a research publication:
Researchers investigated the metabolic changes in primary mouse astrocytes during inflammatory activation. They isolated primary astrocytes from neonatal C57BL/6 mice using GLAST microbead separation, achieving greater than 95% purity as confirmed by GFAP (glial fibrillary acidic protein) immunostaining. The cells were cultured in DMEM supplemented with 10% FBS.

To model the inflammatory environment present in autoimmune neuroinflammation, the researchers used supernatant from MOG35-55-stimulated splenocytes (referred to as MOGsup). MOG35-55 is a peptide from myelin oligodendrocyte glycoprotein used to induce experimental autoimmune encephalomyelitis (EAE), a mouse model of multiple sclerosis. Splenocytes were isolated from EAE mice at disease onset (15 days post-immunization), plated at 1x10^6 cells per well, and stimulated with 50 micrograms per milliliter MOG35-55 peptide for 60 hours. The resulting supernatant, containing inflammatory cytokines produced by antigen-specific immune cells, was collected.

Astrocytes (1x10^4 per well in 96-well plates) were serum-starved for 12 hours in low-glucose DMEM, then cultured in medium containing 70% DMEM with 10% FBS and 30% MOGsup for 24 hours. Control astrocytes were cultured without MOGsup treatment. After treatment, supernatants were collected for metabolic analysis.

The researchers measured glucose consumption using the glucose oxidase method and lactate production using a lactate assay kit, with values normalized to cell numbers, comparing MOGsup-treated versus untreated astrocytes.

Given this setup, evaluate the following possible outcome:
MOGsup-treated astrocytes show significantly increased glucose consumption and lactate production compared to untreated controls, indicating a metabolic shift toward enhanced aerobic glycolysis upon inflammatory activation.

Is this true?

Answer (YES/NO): YES